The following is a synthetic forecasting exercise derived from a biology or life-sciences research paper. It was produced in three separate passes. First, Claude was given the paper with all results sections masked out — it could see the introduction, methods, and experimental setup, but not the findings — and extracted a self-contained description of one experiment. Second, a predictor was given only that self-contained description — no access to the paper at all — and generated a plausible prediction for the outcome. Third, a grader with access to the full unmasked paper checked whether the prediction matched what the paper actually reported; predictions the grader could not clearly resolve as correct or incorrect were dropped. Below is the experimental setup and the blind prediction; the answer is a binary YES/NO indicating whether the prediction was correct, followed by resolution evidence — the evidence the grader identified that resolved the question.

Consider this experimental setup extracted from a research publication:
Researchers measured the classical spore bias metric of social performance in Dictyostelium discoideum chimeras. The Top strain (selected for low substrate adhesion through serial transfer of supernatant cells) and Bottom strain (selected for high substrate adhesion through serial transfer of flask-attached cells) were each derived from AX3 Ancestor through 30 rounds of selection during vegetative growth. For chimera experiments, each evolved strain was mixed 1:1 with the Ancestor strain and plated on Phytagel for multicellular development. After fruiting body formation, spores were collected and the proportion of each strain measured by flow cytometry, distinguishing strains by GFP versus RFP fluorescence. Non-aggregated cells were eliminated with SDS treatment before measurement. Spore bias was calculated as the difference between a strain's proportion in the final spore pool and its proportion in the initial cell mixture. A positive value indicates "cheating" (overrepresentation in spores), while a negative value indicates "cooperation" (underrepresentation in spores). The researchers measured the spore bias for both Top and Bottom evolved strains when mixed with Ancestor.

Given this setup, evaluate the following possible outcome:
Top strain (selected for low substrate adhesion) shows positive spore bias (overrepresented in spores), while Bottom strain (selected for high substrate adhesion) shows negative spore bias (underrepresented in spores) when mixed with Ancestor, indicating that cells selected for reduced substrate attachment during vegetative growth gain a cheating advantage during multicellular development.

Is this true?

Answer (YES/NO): NO